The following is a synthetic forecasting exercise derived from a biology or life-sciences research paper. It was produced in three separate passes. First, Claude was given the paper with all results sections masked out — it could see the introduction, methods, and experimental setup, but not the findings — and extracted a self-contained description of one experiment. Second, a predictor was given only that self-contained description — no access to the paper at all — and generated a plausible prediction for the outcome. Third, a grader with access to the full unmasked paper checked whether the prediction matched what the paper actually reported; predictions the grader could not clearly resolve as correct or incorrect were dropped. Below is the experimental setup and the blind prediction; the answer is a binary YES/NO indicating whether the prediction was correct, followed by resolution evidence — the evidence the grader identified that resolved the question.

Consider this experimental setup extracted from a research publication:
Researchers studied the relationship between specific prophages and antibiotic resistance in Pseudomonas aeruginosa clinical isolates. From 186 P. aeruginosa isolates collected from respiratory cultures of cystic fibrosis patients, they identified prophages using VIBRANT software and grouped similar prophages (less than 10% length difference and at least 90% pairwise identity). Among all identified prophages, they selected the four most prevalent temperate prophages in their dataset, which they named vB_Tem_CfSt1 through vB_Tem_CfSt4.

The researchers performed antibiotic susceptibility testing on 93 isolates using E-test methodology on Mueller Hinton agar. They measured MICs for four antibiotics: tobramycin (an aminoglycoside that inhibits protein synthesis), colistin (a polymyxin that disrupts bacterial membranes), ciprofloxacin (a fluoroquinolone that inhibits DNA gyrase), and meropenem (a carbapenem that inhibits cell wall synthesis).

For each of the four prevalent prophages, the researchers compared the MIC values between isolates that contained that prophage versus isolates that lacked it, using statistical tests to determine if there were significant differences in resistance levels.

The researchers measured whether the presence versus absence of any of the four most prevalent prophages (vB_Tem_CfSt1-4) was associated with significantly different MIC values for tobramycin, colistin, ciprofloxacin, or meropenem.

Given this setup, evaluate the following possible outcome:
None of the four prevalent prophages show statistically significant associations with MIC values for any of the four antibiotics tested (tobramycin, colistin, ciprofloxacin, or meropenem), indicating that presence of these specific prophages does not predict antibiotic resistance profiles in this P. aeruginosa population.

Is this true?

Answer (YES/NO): NO